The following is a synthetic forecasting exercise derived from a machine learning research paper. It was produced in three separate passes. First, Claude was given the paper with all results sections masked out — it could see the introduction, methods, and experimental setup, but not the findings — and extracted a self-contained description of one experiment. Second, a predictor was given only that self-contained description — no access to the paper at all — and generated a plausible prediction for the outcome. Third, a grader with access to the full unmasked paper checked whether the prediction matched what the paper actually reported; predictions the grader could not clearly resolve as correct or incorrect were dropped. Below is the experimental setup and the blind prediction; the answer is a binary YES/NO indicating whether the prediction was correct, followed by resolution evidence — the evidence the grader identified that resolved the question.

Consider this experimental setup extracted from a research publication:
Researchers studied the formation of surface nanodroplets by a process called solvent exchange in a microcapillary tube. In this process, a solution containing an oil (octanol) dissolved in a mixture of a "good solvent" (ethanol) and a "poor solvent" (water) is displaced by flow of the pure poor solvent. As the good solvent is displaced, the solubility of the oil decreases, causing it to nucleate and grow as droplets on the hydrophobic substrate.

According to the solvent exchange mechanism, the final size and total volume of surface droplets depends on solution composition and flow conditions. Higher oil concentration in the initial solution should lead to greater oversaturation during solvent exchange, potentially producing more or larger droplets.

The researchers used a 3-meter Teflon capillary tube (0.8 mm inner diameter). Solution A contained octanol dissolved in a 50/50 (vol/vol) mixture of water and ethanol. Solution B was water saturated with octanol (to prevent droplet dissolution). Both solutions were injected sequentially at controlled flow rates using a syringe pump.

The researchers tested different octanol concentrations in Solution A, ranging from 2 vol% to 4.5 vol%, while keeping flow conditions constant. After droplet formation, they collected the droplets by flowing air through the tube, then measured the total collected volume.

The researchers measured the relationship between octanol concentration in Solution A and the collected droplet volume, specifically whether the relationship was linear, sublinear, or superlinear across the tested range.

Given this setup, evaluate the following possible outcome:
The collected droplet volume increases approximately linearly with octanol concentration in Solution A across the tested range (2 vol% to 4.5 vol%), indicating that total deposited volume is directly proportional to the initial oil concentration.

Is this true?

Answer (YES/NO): NO